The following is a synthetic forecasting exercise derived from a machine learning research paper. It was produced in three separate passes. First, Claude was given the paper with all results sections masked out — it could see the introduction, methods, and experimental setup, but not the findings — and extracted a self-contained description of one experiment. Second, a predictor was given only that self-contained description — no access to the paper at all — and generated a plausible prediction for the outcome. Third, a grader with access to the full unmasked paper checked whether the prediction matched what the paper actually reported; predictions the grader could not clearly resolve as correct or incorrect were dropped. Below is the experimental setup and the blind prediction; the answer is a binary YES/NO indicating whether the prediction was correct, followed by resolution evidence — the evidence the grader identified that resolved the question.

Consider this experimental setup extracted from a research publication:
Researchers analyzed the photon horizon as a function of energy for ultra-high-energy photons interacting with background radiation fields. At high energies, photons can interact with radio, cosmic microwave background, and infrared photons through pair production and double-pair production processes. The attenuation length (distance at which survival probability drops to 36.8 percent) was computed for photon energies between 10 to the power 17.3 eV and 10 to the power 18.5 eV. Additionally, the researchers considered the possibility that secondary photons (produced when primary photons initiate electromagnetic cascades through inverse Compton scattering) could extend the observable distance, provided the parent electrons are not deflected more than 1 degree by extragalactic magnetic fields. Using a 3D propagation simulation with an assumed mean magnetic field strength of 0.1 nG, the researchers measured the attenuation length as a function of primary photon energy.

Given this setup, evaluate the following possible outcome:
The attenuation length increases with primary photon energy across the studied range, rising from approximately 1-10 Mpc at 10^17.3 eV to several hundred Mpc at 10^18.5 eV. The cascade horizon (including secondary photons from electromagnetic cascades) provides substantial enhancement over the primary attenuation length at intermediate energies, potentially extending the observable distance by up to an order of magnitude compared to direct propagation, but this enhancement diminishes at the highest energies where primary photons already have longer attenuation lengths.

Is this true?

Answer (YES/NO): NO